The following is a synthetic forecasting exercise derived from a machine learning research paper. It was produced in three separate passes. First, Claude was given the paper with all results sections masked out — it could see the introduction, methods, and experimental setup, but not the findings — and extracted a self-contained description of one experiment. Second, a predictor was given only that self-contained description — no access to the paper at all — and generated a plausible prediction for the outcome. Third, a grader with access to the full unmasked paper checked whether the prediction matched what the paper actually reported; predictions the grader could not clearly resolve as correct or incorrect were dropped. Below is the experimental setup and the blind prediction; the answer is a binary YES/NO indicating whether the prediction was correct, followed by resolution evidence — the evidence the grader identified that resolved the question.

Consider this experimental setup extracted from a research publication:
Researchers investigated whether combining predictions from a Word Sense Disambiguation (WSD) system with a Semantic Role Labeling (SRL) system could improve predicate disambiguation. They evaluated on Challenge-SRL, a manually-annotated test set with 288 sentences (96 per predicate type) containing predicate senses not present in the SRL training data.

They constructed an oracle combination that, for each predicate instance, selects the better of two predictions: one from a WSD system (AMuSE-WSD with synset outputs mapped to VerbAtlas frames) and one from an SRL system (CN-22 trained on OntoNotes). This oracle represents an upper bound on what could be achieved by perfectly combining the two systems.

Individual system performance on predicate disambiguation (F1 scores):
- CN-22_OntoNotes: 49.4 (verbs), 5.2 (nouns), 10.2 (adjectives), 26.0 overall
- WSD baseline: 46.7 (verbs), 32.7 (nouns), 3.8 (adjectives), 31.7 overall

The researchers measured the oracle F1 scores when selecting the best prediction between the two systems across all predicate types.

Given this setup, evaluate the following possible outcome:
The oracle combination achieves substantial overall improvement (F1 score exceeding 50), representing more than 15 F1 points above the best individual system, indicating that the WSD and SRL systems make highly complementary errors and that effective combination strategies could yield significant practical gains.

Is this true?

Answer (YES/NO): NO